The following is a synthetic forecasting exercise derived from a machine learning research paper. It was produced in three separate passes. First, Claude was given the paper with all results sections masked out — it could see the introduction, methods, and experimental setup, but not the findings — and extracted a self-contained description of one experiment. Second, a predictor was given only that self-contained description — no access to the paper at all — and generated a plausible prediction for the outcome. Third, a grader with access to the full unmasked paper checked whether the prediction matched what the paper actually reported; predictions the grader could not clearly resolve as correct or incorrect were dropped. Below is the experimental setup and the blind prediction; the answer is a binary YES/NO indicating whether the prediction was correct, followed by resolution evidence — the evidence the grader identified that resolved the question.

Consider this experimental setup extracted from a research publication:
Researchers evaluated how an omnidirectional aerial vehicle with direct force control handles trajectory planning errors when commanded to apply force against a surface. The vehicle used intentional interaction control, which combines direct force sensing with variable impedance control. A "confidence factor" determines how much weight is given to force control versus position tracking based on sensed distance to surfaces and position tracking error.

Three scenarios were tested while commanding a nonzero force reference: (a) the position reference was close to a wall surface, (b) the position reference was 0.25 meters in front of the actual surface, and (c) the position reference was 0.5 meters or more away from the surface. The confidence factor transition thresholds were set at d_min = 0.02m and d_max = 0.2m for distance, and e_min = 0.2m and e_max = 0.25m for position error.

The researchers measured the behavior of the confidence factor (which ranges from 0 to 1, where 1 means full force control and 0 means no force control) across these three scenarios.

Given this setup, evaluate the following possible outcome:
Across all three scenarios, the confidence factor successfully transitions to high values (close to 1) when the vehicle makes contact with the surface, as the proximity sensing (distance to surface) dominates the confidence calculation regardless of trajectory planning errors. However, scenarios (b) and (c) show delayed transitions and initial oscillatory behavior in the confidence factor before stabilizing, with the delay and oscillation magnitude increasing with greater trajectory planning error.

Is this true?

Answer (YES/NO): NO